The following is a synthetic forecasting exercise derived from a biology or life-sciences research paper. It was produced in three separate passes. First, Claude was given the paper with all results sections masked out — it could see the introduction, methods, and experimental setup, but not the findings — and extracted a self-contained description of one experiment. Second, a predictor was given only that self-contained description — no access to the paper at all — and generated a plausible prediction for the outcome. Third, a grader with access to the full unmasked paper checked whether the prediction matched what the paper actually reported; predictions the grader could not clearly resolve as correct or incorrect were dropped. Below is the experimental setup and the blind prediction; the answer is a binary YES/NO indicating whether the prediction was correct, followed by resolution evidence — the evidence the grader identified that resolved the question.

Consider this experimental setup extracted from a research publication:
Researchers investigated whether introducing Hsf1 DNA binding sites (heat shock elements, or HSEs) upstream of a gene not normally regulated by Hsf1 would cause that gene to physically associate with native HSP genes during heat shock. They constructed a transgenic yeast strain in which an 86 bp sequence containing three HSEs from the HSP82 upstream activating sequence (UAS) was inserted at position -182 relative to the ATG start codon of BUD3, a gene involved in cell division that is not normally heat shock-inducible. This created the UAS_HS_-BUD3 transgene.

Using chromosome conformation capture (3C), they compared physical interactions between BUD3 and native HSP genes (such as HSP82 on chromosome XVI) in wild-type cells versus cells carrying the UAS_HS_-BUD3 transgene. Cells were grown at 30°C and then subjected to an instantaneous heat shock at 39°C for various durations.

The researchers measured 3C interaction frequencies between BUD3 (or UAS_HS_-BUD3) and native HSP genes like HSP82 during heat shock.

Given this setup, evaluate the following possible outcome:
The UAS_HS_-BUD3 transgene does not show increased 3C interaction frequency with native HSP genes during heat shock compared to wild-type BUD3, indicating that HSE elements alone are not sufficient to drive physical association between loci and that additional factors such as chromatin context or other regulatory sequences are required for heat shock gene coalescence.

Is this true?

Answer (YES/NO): NO